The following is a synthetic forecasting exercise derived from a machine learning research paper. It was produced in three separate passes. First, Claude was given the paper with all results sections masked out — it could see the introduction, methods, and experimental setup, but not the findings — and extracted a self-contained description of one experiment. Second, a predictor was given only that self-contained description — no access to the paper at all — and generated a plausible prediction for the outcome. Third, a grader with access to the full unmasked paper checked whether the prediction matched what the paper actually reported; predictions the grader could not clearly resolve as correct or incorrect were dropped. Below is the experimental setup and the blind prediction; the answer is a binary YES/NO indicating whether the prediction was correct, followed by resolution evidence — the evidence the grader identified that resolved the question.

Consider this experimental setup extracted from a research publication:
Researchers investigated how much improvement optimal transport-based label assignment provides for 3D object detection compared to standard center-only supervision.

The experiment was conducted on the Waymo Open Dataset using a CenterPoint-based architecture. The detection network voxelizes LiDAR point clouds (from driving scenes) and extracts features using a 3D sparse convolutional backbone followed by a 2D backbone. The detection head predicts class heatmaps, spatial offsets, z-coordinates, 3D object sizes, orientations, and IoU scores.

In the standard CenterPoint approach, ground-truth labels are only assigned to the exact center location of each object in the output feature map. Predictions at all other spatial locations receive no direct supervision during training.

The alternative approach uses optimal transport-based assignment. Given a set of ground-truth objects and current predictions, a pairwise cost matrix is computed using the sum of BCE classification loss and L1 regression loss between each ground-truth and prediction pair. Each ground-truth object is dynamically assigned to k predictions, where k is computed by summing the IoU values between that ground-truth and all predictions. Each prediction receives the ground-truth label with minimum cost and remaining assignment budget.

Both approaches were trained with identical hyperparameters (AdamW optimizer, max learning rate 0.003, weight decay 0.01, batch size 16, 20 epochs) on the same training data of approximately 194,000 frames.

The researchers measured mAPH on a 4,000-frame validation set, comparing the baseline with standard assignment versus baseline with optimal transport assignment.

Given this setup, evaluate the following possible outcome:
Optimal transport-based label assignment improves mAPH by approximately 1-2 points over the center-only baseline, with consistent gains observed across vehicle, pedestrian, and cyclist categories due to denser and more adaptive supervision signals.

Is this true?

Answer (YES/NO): NO